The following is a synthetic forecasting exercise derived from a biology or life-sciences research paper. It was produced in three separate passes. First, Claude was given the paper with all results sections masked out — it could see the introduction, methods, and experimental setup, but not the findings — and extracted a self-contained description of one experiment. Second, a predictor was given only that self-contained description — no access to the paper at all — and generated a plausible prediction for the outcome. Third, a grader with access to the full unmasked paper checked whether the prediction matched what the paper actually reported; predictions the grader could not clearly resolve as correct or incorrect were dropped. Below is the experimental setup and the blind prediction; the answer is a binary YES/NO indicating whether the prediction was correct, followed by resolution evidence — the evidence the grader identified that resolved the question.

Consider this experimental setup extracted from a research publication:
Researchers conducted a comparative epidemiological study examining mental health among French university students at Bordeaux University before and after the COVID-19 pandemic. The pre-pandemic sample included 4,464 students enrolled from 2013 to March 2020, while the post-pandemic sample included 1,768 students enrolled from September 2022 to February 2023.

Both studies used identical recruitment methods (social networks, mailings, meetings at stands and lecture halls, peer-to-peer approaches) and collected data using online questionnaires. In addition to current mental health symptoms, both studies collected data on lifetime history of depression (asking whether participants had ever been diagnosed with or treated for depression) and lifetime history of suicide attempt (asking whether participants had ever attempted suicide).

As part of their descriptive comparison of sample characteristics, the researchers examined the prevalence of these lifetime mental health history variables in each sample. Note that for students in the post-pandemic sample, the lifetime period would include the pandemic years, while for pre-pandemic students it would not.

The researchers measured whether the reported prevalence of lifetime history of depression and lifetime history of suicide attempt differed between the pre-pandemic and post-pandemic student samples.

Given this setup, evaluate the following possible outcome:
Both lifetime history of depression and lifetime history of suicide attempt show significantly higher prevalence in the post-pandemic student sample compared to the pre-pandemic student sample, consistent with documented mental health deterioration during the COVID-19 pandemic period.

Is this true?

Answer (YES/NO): YES